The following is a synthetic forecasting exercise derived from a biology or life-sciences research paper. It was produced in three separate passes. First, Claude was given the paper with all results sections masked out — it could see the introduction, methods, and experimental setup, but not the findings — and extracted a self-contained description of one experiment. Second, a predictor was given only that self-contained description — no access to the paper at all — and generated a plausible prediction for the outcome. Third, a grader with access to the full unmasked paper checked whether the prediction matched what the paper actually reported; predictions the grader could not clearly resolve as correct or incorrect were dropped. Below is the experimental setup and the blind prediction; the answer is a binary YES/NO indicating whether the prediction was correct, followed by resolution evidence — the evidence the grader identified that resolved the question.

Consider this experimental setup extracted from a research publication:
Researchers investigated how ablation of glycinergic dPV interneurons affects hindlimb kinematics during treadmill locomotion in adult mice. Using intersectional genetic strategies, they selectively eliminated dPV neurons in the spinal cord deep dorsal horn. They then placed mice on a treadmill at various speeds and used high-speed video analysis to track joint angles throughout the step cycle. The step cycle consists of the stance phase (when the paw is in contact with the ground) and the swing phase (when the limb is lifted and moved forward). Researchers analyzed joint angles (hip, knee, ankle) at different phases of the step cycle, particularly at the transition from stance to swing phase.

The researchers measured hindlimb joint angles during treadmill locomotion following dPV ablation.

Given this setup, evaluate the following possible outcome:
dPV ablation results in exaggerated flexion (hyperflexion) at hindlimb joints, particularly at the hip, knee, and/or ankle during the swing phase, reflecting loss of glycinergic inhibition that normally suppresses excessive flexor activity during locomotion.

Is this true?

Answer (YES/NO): YES